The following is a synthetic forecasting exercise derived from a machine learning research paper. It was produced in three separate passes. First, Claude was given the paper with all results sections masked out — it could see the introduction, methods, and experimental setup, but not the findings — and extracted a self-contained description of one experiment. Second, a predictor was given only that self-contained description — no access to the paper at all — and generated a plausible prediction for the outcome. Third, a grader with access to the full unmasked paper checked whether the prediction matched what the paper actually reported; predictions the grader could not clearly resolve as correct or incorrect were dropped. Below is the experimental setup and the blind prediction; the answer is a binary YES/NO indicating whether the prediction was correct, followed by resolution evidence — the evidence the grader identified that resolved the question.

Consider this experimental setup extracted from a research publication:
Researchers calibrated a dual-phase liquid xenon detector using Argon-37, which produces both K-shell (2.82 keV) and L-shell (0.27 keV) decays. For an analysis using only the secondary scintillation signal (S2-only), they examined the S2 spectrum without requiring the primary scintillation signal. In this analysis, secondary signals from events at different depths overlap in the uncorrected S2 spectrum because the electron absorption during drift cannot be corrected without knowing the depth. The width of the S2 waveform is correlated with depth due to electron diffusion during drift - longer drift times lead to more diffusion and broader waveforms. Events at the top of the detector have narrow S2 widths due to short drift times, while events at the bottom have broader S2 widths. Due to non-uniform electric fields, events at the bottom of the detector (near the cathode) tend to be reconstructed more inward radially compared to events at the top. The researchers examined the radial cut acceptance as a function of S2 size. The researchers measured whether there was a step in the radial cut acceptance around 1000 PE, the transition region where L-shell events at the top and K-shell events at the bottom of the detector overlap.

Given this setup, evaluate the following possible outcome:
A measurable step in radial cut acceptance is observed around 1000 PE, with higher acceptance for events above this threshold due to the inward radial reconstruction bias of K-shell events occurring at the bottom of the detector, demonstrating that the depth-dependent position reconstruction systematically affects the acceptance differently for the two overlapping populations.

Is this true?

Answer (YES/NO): YES